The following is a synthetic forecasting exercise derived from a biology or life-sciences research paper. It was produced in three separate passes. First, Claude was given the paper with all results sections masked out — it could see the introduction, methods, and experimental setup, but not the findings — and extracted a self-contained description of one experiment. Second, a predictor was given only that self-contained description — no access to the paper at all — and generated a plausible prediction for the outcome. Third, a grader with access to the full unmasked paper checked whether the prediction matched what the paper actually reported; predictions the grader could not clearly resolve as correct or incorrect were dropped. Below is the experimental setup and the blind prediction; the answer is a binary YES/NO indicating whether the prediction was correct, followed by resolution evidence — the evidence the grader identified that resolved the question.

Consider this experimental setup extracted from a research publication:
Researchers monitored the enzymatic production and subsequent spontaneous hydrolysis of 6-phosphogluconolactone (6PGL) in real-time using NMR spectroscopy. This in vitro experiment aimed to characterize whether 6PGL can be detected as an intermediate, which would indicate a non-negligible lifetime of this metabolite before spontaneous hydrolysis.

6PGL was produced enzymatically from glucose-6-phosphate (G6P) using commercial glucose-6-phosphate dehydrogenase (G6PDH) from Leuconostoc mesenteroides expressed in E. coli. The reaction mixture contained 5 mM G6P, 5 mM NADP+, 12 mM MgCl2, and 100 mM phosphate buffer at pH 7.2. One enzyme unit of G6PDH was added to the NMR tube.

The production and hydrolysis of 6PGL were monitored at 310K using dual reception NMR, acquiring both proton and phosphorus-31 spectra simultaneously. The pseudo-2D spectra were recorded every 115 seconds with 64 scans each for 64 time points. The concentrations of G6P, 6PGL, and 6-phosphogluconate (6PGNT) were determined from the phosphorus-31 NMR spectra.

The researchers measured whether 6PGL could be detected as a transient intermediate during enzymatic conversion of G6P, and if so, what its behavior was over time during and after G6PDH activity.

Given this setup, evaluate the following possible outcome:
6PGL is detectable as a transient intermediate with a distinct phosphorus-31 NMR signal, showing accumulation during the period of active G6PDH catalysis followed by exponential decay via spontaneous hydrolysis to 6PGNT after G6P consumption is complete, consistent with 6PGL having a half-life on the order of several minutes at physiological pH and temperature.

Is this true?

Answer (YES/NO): YES